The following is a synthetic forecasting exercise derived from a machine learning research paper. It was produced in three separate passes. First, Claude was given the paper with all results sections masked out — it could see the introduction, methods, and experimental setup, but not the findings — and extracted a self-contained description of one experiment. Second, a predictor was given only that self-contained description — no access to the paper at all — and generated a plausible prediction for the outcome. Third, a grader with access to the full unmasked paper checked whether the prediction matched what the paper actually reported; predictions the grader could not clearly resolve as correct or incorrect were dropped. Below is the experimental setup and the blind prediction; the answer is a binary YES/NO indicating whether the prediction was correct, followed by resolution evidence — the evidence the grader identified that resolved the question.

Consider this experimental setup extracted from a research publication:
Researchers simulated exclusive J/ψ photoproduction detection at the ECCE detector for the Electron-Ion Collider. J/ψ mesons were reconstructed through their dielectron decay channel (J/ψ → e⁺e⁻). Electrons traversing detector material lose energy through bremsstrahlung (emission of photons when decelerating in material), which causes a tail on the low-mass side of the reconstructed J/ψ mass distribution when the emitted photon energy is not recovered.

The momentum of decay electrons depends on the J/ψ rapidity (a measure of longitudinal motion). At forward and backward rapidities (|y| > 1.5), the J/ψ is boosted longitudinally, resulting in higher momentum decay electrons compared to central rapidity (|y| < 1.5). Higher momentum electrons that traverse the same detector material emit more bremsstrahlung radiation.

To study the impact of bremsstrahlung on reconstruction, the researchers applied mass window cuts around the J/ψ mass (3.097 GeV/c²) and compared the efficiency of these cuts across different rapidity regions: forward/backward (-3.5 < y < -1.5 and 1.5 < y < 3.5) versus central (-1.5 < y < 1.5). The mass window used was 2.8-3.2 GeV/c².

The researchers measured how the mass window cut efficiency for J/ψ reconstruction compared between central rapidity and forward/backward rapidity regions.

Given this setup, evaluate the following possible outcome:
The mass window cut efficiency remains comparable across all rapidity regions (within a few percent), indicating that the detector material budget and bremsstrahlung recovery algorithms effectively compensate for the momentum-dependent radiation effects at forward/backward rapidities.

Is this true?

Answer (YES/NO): NO